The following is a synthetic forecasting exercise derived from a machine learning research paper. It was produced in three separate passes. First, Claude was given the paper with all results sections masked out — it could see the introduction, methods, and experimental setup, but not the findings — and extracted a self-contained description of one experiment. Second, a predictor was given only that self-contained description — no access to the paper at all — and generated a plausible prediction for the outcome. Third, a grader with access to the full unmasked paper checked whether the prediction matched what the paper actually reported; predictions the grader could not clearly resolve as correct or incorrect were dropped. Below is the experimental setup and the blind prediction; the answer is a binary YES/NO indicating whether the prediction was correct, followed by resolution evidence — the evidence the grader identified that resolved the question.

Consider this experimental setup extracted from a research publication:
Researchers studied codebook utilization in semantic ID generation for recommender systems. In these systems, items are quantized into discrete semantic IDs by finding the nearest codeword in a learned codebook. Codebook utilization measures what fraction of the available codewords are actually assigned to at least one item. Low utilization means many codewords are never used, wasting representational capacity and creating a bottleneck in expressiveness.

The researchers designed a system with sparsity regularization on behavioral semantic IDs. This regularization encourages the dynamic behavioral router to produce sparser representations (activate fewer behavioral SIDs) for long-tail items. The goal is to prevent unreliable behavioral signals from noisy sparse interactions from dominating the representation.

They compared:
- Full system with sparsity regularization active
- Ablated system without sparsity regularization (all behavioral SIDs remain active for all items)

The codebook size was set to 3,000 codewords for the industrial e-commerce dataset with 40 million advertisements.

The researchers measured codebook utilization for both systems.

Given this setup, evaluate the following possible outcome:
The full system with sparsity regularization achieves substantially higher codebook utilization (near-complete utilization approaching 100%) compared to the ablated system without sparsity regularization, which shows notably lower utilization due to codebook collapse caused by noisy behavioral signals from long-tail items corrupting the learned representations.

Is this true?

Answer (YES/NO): NO